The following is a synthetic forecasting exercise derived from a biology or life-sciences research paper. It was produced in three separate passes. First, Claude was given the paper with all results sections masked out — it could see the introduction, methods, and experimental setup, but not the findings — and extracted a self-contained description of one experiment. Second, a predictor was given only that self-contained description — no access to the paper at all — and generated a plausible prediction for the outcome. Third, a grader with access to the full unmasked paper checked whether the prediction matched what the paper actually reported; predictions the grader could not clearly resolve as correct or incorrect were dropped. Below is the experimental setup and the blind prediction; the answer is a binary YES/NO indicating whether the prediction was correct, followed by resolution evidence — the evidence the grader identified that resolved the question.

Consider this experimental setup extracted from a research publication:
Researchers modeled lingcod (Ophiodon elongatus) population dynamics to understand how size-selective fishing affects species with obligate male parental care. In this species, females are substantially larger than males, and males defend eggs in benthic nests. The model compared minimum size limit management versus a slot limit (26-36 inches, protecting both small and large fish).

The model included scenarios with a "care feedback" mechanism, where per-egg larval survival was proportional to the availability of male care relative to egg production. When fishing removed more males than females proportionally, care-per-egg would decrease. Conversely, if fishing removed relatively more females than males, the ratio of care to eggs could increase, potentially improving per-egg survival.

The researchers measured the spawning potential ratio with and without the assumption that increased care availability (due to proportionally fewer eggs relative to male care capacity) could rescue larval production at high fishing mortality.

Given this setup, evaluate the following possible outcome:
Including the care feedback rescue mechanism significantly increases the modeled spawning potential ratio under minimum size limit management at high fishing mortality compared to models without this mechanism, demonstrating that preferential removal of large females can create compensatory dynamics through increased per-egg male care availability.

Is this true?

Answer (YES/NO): YES